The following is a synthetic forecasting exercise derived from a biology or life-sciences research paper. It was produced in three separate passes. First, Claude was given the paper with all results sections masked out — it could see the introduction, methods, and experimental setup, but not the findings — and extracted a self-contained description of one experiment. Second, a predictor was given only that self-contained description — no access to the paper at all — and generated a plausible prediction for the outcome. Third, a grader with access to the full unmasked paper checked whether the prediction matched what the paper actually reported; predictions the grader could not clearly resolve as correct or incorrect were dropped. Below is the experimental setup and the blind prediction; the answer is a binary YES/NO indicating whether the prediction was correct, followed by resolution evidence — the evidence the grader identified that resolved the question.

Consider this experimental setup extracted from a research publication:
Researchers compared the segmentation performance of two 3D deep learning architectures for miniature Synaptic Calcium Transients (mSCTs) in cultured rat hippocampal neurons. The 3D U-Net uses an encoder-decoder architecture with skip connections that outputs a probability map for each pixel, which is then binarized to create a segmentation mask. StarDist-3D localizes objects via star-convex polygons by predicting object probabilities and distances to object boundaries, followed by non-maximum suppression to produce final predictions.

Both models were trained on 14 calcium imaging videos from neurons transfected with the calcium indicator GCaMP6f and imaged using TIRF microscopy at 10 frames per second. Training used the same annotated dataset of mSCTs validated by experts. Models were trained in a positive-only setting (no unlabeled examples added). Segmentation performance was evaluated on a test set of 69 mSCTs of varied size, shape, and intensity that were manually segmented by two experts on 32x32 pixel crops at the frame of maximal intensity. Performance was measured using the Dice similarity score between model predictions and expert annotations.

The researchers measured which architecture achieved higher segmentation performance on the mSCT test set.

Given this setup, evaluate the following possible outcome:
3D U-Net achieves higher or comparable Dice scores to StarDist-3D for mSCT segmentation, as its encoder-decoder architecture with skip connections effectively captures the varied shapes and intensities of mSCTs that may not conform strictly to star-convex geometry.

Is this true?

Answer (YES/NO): YES